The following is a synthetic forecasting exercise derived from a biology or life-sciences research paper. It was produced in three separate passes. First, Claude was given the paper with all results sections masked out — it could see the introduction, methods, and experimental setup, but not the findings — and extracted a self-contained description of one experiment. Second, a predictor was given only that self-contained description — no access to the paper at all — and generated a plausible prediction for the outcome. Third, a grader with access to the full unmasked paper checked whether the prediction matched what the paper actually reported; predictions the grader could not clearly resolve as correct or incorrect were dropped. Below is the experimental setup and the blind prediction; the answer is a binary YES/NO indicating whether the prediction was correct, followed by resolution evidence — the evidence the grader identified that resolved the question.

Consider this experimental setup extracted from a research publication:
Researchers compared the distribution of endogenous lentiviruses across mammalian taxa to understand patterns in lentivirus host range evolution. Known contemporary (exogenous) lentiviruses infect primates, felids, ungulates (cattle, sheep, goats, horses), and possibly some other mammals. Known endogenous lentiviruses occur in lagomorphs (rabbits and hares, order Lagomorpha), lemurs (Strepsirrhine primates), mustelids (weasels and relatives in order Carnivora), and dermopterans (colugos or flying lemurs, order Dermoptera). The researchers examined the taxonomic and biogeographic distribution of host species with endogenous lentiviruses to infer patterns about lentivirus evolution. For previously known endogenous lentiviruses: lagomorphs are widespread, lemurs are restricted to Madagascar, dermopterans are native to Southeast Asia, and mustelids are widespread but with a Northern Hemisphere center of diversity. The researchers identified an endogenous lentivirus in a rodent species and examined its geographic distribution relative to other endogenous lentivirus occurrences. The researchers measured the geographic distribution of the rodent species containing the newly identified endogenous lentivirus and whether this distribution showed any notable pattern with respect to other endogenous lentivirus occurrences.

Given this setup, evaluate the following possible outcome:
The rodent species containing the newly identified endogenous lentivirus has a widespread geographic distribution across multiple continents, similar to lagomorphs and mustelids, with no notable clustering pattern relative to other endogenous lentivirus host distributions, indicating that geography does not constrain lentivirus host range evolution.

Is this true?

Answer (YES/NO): NO